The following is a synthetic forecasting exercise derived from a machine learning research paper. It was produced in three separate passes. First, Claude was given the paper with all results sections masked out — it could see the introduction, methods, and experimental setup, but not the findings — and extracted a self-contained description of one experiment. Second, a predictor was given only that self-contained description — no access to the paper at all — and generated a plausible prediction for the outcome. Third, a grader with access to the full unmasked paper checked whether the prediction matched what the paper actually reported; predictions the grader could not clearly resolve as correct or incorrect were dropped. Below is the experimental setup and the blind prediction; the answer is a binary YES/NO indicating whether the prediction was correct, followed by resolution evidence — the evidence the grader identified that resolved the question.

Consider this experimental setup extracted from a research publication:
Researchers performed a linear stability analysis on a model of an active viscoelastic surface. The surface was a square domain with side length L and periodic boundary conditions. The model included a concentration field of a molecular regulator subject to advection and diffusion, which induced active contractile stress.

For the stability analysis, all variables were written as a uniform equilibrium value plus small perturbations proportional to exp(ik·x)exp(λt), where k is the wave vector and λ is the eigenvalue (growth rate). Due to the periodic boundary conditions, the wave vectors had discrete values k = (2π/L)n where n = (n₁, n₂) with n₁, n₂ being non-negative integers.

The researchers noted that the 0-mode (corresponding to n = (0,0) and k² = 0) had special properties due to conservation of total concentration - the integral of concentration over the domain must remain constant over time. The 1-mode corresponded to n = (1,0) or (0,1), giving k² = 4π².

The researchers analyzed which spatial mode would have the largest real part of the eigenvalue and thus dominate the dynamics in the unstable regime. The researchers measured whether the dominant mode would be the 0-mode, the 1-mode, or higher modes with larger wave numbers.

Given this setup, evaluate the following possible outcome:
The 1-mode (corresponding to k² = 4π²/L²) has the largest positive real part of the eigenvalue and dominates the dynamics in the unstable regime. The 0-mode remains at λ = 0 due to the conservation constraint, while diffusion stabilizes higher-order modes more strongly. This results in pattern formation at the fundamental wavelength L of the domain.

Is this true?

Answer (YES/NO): NO